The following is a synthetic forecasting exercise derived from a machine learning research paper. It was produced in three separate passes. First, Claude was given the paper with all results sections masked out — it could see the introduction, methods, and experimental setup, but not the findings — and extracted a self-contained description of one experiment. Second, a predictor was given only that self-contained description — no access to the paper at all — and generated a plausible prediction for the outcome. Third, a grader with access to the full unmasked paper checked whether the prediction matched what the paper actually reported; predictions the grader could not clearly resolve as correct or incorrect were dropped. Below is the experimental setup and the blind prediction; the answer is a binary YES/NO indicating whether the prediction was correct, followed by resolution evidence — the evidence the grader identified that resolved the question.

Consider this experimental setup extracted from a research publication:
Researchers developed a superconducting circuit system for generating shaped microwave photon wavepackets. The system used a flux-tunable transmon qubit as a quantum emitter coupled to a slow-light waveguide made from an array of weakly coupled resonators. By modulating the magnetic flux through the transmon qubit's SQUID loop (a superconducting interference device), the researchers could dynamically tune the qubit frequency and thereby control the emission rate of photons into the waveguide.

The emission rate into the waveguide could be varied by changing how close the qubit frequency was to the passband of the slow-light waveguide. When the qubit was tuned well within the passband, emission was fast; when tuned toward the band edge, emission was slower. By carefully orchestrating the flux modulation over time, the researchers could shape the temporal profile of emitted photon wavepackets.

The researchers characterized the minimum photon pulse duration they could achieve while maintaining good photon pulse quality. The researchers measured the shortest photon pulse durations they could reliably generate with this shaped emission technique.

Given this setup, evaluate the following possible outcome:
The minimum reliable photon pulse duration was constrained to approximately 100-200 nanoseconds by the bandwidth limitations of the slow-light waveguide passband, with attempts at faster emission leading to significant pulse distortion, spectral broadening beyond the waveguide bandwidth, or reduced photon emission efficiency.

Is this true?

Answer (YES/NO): NO